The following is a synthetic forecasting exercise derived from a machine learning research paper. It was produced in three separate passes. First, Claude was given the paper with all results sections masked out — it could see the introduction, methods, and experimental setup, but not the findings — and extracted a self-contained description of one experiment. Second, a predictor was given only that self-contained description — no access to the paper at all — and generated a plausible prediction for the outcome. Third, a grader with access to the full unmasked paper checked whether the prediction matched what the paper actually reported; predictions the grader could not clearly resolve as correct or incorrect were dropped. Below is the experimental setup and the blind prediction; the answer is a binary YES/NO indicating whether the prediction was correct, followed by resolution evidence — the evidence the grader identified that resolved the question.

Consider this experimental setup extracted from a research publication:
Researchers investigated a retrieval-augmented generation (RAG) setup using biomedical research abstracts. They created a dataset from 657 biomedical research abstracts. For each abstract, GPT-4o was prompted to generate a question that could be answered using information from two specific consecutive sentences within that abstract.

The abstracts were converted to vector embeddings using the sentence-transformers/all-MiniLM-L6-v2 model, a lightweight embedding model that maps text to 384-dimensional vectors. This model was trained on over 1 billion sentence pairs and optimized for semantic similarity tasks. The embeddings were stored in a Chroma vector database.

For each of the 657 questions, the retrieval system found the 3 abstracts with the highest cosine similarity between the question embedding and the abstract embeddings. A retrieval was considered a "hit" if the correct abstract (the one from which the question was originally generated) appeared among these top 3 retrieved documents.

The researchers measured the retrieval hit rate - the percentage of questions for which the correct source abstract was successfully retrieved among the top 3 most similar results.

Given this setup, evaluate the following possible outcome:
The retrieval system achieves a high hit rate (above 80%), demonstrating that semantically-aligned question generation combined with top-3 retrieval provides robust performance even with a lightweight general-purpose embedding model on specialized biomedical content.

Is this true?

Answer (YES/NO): YES